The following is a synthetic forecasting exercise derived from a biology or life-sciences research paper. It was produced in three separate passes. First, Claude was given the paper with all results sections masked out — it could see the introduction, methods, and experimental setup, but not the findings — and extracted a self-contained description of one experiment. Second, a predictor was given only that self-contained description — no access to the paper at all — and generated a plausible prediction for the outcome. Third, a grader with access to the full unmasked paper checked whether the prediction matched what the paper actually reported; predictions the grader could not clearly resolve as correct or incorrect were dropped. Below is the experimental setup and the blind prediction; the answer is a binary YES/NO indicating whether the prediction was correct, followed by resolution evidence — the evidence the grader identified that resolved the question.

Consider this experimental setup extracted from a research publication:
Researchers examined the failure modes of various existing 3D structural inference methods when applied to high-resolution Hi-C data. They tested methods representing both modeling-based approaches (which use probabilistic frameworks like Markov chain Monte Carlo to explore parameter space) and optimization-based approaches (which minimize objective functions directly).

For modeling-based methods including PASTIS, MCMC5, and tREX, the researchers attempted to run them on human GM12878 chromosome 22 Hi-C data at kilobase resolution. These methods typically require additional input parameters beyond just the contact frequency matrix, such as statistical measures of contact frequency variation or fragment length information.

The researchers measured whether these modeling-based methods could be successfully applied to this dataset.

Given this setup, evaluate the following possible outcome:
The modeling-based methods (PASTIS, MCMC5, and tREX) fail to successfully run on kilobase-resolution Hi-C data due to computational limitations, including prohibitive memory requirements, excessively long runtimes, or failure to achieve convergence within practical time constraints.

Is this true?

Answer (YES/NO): NO